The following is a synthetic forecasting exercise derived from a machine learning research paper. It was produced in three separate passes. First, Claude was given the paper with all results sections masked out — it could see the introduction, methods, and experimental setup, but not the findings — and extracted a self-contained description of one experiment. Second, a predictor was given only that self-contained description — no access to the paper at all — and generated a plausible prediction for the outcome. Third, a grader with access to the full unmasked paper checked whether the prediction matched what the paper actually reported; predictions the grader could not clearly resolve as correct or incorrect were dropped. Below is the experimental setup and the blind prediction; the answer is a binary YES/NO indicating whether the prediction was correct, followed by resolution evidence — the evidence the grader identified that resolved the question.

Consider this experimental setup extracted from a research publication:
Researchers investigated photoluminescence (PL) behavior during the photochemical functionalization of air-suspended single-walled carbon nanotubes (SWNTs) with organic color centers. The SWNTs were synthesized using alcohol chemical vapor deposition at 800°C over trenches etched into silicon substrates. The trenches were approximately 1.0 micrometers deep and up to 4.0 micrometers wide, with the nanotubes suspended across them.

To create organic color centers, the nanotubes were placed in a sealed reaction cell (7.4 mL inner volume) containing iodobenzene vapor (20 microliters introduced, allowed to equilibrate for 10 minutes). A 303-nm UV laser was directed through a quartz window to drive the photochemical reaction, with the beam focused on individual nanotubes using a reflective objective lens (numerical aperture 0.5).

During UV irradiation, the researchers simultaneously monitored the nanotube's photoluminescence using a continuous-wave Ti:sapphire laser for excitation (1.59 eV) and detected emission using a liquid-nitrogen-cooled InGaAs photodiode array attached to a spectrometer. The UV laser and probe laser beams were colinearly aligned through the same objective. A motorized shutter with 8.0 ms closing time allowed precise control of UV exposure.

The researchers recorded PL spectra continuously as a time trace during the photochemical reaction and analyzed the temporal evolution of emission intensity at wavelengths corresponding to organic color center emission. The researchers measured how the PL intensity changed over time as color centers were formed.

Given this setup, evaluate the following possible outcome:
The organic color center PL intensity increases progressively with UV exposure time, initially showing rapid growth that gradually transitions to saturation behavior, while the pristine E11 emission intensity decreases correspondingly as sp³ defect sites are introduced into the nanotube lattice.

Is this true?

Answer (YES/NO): NO